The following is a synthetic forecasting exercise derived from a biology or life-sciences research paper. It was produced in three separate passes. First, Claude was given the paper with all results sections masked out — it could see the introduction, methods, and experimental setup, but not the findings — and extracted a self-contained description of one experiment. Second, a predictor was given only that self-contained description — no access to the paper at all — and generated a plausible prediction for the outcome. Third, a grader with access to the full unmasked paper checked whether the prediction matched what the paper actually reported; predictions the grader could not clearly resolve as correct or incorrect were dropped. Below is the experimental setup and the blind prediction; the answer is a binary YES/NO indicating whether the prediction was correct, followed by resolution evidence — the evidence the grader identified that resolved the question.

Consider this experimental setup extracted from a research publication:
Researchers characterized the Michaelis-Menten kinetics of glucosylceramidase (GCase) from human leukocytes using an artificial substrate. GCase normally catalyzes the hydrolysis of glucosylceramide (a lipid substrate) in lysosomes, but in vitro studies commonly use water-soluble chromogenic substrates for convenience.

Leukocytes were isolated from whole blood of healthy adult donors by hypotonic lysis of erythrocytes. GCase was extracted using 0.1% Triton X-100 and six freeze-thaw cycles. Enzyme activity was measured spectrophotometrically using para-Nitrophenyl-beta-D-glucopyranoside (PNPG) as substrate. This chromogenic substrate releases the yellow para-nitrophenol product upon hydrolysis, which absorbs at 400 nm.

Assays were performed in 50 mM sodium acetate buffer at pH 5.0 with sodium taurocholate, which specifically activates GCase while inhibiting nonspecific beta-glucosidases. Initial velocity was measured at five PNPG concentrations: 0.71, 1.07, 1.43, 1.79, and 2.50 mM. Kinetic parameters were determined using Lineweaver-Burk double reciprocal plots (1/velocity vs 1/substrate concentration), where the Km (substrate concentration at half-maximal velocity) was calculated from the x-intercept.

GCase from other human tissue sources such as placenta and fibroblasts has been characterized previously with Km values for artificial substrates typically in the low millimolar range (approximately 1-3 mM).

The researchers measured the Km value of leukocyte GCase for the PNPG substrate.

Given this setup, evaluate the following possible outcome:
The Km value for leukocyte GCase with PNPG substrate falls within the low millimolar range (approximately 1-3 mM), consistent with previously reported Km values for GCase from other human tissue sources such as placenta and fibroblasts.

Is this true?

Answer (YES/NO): NO